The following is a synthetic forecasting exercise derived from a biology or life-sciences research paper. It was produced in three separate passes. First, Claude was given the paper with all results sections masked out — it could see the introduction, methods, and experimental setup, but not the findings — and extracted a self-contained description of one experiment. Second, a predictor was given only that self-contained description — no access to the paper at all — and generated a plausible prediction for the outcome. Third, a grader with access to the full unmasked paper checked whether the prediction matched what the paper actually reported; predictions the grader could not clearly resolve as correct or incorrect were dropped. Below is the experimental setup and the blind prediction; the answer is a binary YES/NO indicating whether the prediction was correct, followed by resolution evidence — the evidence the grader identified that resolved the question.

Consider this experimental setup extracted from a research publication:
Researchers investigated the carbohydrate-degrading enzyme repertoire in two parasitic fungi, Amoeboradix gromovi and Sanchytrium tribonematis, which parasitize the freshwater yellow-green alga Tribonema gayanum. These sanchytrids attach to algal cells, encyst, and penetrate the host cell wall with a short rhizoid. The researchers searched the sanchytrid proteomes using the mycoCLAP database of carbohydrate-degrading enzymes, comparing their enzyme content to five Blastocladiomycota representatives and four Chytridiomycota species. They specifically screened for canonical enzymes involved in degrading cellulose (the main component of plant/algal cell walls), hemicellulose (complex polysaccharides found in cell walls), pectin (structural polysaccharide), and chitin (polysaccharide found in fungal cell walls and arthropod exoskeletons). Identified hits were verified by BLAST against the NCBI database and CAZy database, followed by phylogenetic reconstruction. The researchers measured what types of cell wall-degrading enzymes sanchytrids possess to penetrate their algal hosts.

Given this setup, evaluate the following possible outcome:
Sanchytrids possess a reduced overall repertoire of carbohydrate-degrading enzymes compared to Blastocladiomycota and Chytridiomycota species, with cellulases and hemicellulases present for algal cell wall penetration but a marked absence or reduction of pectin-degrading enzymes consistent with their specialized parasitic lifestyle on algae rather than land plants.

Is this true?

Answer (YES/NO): NO